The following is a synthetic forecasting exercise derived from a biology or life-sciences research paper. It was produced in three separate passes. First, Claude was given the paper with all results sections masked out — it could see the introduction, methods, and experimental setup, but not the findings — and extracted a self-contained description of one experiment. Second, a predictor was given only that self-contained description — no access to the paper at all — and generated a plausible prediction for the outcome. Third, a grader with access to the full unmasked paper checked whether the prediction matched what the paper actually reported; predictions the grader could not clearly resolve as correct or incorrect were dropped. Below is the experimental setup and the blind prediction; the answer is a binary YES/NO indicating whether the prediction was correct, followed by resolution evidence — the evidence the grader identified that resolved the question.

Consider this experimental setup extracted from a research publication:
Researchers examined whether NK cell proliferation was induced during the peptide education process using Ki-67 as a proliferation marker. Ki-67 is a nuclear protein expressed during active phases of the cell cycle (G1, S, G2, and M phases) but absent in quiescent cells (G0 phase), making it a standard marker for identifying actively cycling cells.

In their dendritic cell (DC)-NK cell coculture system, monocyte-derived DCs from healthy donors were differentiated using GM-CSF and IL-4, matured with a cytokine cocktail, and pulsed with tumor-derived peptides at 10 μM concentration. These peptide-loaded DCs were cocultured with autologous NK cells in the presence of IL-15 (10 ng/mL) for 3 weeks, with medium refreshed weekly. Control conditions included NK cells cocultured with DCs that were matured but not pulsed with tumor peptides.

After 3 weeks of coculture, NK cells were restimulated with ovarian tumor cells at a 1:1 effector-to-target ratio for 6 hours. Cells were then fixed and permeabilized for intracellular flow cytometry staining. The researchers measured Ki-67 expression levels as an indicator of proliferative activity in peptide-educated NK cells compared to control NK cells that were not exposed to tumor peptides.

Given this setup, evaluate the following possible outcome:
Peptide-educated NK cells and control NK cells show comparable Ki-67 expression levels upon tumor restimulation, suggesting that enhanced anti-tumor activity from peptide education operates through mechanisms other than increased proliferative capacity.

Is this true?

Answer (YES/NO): NO